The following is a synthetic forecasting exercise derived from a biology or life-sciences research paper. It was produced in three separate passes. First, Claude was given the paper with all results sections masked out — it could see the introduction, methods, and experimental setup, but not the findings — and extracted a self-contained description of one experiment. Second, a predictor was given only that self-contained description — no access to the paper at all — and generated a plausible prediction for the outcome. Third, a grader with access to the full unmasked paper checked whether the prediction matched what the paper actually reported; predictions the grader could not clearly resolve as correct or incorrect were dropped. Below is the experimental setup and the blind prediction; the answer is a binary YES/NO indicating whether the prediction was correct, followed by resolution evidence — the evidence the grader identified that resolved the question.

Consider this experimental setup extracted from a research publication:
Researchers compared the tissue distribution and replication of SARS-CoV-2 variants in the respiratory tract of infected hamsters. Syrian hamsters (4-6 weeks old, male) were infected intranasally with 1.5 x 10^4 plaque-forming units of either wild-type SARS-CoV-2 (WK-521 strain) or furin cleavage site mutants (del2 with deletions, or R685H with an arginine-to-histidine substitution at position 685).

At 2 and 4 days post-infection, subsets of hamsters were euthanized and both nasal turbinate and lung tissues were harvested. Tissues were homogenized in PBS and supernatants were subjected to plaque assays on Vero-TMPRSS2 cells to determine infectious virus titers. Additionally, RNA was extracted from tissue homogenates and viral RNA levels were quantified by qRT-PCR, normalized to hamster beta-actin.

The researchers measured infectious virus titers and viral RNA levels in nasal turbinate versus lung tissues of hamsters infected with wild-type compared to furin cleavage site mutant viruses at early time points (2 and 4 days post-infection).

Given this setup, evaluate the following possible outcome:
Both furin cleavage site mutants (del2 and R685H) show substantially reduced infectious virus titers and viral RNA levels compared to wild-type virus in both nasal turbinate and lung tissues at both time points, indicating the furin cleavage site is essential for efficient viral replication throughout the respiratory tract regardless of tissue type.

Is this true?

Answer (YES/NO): NO